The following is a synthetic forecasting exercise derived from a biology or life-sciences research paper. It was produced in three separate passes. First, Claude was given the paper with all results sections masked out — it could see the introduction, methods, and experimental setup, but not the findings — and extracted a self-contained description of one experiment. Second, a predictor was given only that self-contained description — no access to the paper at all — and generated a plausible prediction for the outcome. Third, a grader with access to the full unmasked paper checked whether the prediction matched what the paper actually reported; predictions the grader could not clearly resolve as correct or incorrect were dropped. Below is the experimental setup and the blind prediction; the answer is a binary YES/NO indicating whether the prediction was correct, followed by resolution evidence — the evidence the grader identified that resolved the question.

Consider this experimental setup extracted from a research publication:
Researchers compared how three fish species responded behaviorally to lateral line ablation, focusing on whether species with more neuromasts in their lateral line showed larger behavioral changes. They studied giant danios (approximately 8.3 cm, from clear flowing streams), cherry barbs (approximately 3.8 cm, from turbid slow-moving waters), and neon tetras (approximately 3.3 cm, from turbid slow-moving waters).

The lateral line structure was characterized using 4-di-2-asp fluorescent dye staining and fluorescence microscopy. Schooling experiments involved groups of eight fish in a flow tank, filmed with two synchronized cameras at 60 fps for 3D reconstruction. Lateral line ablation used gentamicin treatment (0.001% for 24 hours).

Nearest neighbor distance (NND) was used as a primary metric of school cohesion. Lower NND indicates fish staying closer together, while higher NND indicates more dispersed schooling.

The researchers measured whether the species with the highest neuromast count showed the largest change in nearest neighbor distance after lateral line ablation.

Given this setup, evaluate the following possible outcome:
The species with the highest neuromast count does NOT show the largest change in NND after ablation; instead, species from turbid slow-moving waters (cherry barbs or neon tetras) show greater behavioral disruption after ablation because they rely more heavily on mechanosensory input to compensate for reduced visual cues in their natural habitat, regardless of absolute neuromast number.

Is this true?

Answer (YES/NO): YES